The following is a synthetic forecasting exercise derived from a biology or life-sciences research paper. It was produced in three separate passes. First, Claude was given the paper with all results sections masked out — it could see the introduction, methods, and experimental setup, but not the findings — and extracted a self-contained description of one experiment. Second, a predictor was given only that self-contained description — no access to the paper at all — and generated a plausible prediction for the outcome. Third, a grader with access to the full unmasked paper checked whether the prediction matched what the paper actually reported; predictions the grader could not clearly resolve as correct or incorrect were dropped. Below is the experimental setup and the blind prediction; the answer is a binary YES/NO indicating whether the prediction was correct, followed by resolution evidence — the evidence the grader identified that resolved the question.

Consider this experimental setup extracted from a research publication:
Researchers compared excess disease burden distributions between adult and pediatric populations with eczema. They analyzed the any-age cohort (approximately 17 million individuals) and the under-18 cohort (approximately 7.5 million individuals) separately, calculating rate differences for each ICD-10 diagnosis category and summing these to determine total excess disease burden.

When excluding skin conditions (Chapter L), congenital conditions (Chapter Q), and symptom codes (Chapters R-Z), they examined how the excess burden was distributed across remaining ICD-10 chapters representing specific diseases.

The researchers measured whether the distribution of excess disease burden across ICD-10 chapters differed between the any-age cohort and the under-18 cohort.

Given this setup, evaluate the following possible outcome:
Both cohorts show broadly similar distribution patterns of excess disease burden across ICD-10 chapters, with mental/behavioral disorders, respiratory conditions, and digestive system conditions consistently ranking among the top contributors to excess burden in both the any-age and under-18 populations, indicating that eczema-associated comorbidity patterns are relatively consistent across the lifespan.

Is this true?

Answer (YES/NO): NO